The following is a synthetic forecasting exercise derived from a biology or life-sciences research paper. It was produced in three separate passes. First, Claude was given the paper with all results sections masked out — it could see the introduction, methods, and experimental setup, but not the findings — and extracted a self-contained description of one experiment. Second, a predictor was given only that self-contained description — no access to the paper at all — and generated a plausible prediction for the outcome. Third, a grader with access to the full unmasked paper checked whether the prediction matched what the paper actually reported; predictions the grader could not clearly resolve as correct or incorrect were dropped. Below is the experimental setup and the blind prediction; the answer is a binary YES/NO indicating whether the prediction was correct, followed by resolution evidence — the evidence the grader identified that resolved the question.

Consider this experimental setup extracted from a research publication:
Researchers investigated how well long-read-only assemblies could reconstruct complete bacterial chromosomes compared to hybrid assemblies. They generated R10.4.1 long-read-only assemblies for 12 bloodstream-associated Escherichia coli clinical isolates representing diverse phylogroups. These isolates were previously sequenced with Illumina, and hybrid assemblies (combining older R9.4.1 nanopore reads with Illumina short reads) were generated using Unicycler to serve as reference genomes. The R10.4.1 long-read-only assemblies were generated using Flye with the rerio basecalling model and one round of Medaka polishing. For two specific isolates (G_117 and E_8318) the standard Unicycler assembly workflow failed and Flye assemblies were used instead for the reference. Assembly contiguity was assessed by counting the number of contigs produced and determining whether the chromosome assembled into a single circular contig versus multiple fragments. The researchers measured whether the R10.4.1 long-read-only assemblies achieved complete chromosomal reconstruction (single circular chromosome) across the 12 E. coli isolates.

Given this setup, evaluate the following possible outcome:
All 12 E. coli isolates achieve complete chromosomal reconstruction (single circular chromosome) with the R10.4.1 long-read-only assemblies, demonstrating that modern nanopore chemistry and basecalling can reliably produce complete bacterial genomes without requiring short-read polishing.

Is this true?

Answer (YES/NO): NO